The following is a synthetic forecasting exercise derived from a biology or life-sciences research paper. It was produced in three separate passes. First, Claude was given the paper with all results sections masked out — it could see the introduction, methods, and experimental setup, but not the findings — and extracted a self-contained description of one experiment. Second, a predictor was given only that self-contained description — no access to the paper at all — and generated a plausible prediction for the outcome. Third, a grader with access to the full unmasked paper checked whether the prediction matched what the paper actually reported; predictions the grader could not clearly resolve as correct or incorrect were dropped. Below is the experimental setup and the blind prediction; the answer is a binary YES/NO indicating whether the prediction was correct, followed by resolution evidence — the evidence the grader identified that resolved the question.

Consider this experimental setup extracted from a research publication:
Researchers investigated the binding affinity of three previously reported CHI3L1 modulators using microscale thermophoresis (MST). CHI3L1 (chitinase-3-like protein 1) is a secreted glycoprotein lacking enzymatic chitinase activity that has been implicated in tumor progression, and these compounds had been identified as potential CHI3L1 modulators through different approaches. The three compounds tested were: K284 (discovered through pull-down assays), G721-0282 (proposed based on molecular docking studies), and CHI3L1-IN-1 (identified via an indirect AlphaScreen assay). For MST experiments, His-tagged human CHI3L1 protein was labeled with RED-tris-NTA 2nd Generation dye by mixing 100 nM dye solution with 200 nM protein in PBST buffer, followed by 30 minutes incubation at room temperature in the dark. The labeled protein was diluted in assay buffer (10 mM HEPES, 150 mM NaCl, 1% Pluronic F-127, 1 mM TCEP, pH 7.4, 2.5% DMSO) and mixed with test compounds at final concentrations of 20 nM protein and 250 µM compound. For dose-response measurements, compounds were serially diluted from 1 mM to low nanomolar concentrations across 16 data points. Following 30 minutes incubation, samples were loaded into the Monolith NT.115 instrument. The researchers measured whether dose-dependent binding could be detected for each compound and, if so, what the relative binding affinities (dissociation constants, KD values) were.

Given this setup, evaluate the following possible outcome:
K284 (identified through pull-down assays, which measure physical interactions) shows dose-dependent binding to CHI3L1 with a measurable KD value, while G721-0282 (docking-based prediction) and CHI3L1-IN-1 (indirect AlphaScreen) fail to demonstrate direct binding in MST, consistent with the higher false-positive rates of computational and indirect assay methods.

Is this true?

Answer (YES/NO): NO